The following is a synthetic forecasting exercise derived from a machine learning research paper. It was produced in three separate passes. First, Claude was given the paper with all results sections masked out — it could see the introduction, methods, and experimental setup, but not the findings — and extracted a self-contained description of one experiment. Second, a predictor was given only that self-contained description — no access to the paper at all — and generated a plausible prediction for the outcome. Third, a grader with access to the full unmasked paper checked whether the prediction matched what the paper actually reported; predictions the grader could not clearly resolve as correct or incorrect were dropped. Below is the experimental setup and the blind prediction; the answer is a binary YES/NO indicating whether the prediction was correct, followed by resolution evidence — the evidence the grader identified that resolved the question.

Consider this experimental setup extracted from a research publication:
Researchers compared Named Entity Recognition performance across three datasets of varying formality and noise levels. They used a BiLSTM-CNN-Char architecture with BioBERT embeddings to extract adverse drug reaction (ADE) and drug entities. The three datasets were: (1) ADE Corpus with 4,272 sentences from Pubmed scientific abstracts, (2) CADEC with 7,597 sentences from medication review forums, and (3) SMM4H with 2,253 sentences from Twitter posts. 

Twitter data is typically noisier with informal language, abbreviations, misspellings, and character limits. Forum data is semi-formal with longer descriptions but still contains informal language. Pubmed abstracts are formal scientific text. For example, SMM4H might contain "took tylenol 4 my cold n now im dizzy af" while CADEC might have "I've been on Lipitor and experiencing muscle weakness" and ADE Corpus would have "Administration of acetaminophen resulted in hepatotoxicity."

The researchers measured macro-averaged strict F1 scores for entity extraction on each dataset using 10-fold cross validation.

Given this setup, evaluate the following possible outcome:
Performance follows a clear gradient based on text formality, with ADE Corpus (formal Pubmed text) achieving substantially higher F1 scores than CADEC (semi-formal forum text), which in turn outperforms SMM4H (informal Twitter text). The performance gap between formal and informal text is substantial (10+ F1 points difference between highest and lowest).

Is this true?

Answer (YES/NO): YES